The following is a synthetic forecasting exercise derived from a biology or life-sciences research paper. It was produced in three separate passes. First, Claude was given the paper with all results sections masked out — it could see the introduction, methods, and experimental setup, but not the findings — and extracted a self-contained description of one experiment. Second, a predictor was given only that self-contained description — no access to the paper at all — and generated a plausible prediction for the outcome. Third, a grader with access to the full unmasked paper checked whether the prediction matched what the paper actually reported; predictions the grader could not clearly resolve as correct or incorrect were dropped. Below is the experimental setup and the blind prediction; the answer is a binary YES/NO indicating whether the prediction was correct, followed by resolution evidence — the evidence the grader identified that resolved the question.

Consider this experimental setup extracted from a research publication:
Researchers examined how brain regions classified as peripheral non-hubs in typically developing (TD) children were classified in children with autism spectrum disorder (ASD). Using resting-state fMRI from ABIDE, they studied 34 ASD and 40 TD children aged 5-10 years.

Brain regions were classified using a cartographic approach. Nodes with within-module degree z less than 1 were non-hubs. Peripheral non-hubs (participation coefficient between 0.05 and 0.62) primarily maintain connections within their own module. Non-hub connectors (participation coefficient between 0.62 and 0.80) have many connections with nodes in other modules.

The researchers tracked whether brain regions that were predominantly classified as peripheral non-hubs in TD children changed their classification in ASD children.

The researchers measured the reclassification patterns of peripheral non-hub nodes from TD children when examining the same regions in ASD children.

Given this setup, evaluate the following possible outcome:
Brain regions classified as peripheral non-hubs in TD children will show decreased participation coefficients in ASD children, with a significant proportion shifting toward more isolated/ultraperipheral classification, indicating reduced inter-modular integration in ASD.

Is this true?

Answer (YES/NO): NO